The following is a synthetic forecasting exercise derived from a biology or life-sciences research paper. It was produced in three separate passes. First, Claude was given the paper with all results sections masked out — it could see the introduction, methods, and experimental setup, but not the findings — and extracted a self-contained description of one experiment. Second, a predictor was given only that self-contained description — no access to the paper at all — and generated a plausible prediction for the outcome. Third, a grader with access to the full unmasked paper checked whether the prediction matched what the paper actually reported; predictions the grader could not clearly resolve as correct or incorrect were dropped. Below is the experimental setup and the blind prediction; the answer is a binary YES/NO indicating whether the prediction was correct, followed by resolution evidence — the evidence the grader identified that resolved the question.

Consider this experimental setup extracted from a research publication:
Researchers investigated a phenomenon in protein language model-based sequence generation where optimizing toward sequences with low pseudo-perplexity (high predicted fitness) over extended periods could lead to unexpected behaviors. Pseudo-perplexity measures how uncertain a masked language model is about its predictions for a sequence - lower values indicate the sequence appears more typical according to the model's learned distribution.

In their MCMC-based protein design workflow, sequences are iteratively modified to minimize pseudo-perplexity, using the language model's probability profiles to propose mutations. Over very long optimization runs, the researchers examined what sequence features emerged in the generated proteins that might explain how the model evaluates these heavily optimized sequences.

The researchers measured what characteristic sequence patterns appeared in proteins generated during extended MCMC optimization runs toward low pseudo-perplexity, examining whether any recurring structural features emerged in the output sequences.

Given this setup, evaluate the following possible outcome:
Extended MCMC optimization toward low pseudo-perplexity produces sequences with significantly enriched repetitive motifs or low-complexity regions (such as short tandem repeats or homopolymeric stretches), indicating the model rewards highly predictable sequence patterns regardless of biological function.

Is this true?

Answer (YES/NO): YES